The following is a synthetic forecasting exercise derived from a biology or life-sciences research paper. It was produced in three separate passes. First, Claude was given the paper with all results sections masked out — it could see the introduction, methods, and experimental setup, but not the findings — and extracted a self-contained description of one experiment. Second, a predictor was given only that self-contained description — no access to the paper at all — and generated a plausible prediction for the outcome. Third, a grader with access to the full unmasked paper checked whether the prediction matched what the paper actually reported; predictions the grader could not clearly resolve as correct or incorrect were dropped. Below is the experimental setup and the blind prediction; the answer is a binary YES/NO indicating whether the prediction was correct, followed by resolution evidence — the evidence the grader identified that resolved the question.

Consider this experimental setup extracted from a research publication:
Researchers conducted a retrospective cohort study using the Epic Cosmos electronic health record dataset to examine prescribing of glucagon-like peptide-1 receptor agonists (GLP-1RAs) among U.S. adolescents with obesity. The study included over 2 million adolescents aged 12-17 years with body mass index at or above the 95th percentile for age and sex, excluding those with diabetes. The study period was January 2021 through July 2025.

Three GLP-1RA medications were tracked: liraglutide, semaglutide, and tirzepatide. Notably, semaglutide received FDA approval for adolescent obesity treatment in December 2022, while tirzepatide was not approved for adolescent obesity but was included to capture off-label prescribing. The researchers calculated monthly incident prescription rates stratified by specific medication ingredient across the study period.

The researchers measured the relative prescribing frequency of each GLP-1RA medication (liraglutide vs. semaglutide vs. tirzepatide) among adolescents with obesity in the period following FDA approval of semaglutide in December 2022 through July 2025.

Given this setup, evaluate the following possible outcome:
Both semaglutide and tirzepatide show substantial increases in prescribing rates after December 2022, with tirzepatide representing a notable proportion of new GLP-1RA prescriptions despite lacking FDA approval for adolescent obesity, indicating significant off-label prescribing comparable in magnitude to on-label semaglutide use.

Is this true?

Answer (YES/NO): NO